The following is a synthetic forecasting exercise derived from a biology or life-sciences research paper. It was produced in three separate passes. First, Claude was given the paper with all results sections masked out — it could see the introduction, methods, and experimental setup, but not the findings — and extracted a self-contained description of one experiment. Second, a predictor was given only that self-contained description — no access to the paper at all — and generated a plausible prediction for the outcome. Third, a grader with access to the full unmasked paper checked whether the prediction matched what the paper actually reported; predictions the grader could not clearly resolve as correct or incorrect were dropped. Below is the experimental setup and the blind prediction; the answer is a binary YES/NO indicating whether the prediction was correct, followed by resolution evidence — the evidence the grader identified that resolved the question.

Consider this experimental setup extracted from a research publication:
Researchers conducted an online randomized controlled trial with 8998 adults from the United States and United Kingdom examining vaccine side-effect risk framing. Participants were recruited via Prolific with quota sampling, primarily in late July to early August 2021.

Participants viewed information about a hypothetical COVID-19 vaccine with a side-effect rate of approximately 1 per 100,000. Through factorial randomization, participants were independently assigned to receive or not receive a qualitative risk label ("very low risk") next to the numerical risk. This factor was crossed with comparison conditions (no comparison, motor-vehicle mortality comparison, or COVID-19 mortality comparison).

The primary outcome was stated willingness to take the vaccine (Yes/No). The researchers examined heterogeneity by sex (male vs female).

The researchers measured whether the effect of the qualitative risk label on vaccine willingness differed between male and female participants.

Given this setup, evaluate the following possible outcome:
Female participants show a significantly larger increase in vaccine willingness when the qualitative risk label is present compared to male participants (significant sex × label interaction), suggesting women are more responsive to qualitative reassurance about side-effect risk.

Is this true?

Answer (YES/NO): NO